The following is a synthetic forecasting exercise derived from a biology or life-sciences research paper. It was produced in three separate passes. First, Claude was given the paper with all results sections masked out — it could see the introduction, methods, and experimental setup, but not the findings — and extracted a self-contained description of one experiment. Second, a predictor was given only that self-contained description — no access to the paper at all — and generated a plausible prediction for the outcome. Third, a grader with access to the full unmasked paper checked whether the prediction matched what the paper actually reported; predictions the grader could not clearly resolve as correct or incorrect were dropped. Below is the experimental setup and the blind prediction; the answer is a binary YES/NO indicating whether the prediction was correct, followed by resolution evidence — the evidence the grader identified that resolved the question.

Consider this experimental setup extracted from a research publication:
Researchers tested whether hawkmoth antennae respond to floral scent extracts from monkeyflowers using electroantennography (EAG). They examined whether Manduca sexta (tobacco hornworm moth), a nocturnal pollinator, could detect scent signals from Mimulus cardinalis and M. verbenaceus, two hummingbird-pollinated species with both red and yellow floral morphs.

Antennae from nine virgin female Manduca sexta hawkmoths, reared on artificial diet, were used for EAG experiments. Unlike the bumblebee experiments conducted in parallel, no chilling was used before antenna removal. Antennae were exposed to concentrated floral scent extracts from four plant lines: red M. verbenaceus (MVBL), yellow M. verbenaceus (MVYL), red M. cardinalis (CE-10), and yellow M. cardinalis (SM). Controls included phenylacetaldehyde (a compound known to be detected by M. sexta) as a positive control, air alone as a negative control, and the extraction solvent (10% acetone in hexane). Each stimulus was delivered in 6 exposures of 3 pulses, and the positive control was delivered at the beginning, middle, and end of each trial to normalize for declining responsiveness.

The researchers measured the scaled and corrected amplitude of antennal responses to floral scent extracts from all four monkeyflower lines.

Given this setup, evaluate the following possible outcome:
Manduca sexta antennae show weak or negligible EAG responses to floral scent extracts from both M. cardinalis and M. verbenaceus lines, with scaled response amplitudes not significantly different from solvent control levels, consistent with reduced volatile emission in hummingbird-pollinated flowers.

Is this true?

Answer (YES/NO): NO